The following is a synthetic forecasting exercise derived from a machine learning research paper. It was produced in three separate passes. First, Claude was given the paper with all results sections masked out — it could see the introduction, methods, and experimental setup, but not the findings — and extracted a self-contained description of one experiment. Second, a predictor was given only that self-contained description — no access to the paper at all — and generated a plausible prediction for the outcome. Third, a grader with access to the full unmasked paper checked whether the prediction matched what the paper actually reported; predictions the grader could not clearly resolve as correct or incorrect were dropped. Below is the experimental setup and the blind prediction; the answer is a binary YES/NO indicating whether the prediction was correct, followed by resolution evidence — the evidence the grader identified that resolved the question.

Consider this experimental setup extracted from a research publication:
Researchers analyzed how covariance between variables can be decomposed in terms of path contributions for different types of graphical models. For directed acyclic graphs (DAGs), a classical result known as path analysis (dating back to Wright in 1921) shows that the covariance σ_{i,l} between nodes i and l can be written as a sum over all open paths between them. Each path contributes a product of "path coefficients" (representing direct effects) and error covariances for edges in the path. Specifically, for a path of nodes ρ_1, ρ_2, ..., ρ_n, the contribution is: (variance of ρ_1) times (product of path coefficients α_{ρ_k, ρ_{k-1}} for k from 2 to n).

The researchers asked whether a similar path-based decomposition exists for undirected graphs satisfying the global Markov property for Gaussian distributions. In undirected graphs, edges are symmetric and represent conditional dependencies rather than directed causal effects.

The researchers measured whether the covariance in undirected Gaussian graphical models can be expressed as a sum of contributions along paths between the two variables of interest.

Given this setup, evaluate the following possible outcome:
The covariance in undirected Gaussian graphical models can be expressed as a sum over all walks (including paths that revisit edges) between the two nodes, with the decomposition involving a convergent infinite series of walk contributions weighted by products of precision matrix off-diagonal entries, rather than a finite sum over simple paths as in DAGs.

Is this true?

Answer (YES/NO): NO